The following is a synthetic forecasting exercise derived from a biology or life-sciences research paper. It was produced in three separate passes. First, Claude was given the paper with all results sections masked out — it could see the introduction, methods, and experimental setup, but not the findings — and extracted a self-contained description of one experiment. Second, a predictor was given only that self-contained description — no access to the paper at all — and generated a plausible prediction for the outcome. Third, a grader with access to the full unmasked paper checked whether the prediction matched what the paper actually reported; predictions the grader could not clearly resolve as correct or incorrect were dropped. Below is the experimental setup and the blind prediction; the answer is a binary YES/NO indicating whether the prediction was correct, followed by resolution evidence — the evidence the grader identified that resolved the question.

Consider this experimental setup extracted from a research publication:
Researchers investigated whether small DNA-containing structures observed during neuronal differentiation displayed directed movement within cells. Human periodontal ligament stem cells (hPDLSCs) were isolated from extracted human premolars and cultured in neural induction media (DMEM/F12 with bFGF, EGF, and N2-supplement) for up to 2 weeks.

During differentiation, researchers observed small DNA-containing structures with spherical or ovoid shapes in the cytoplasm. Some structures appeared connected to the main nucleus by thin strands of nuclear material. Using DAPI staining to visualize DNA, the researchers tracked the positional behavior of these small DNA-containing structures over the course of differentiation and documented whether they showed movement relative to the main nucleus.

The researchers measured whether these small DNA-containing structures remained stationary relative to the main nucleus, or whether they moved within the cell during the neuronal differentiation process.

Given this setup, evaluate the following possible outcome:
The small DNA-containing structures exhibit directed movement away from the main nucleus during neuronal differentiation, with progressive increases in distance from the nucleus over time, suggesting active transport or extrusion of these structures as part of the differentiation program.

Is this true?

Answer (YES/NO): NO